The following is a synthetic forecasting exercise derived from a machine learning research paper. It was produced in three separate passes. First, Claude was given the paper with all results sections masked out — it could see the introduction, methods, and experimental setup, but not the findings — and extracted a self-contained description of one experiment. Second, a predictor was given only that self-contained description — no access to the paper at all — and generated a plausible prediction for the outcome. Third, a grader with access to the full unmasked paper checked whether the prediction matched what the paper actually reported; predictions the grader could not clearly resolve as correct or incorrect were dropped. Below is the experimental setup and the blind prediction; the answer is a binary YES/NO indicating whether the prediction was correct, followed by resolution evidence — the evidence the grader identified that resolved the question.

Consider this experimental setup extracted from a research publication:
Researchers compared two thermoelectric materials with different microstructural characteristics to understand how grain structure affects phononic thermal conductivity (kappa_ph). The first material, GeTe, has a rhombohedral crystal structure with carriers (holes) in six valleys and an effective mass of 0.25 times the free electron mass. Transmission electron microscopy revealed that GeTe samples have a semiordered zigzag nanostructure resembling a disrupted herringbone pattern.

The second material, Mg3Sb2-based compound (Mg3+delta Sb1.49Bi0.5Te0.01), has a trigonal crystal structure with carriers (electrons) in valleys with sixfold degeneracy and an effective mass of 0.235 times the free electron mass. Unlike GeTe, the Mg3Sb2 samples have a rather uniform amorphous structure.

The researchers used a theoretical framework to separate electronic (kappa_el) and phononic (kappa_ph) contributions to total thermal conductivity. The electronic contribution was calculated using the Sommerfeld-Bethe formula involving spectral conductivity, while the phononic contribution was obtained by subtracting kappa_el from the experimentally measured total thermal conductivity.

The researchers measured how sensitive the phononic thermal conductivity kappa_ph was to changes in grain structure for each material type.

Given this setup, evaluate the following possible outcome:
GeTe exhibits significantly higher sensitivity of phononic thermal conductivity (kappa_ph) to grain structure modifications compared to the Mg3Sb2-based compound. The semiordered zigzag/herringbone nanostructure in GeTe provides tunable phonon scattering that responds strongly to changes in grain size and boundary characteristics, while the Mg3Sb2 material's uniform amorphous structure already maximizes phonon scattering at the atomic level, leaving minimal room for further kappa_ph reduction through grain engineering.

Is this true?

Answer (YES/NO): YES